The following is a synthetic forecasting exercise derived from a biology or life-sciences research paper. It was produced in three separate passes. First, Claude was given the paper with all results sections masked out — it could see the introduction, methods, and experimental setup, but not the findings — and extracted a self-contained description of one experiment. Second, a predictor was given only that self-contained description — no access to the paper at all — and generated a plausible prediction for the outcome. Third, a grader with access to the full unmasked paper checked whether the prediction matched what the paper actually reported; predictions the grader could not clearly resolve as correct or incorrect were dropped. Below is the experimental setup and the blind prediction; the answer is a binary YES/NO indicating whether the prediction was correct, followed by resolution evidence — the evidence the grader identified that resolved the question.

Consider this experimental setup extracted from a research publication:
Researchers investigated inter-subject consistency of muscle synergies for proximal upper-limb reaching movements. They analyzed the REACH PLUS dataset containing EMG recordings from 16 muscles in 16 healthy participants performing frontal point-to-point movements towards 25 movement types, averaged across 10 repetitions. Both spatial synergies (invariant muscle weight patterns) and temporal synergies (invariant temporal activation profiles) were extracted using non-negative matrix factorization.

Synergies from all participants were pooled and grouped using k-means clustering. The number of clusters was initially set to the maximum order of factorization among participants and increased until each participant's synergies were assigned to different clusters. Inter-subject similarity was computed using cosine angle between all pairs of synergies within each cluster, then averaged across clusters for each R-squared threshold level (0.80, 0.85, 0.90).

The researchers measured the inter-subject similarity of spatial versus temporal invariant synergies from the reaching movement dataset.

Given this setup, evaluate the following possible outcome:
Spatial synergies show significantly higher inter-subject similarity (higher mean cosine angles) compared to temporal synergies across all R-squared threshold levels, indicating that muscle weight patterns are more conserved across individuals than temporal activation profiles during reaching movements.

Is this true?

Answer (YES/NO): NO